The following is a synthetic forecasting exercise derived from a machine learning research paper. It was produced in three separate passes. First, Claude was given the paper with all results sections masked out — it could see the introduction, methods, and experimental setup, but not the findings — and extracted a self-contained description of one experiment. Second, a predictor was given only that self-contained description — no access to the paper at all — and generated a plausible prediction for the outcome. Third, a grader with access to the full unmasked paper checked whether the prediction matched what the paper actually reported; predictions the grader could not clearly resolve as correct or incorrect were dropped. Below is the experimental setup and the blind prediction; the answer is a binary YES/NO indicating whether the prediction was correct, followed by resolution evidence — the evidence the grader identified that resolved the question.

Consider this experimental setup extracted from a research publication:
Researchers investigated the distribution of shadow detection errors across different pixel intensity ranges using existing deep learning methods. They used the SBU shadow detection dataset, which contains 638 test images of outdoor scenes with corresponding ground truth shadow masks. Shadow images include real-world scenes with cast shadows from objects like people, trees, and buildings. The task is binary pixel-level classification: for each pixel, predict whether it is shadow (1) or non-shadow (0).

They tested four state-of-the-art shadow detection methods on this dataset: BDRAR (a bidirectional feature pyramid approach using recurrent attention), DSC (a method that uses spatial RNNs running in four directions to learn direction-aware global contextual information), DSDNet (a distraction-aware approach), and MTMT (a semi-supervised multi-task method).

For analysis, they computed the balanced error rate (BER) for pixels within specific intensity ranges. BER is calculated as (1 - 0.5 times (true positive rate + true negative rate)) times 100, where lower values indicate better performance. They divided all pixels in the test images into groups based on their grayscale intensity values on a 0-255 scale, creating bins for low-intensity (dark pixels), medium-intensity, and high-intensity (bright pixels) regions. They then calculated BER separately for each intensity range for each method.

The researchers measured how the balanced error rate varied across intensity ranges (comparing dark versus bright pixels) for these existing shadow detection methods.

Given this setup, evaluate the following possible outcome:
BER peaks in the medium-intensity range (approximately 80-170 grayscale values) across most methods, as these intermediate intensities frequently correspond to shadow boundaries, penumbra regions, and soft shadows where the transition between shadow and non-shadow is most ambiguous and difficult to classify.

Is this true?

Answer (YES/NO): NO